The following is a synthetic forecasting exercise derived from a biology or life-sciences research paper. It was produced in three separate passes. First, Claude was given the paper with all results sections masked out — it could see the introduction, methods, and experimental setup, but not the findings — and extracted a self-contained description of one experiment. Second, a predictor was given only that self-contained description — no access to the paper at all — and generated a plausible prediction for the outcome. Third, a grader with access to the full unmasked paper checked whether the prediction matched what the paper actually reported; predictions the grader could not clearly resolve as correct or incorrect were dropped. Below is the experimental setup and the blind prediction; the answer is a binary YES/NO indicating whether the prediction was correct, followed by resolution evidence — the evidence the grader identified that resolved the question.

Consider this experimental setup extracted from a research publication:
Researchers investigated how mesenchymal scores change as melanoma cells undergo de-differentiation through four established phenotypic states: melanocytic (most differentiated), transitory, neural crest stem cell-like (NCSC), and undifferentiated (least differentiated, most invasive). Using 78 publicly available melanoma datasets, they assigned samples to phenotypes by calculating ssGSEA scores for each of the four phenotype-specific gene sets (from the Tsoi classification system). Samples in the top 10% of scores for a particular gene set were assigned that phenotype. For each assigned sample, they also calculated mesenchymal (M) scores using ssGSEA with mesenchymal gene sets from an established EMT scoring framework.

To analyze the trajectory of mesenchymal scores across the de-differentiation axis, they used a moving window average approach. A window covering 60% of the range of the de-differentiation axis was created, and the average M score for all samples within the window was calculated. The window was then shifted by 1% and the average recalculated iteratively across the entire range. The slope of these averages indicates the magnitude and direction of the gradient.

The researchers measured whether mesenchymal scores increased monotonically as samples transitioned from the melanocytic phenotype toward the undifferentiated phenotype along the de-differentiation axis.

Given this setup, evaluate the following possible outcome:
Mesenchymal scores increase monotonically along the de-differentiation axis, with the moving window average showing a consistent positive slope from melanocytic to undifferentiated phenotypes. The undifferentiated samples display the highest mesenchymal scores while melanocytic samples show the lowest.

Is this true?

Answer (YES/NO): NO